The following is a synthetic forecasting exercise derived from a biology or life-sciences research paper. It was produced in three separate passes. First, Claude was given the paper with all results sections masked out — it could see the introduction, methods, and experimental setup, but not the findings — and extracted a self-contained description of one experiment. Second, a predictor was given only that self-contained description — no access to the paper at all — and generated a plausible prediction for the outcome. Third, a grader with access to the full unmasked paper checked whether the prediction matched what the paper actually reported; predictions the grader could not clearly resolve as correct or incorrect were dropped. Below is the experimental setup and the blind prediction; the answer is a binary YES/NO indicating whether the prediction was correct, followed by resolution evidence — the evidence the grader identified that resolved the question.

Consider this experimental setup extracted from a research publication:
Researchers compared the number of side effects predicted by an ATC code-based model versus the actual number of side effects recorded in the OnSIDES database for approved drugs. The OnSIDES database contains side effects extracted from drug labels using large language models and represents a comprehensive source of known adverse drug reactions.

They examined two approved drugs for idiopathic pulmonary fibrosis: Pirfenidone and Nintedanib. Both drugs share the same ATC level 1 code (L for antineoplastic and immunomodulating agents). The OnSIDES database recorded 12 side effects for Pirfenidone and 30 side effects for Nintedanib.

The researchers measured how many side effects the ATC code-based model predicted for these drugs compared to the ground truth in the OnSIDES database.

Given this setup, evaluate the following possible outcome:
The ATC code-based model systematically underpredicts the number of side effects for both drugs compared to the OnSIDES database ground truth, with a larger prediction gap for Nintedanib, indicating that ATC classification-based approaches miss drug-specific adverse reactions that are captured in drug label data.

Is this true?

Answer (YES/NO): NO